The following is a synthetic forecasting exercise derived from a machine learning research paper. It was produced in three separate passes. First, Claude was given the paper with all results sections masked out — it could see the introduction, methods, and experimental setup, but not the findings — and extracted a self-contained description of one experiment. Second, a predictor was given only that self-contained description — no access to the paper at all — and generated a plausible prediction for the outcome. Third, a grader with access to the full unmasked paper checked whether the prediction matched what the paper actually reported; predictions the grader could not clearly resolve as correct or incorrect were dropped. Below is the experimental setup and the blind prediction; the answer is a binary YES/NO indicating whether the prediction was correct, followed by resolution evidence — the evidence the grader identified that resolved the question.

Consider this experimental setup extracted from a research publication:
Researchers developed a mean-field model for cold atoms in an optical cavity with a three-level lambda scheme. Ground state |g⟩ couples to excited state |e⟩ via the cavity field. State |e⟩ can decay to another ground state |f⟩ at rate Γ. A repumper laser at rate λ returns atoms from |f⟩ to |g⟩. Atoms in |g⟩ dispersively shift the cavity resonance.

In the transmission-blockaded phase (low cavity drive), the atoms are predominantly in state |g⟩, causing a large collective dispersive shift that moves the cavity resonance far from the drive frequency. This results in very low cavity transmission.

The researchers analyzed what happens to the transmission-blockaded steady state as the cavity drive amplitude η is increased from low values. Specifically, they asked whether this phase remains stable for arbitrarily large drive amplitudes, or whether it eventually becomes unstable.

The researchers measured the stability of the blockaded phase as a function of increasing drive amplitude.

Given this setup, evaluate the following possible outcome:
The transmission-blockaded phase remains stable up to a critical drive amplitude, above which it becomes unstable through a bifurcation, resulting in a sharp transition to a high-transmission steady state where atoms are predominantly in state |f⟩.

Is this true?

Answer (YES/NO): YES